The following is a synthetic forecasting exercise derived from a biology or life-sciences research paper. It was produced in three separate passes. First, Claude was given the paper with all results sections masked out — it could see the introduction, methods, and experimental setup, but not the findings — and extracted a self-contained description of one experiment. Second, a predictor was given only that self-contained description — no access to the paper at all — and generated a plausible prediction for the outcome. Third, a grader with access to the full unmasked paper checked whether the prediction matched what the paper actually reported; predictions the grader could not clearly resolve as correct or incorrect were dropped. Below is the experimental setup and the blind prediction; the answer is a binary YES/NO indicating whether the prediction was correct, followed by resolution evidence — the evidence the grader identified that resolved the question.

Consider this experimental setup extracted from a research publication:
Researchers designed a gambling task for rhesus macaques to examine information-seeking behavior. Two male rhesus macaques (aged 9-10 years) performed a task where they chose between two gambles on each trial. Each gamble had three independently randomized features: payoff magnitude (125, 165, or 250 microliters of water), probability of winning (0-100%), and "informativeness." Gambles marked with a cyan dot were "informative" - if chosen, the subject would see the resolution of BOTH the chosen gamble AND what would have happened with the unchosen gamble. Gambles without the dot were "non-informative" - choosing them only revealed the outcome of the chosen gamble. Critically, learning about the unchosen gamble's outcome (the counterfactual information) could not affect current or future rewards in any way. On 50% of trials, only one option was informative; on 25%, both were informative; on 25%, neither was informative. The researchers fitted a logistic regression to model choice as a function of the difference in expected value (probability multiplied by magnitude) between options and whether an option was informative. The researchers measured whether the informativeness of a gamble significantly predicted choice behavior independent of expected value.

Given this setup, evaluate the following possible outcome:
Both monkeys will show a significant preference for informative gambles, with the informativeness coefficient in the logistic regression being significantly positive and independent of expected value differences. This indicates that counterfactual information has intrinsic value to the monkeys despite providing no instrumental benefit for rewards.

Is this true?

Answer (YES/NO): YES